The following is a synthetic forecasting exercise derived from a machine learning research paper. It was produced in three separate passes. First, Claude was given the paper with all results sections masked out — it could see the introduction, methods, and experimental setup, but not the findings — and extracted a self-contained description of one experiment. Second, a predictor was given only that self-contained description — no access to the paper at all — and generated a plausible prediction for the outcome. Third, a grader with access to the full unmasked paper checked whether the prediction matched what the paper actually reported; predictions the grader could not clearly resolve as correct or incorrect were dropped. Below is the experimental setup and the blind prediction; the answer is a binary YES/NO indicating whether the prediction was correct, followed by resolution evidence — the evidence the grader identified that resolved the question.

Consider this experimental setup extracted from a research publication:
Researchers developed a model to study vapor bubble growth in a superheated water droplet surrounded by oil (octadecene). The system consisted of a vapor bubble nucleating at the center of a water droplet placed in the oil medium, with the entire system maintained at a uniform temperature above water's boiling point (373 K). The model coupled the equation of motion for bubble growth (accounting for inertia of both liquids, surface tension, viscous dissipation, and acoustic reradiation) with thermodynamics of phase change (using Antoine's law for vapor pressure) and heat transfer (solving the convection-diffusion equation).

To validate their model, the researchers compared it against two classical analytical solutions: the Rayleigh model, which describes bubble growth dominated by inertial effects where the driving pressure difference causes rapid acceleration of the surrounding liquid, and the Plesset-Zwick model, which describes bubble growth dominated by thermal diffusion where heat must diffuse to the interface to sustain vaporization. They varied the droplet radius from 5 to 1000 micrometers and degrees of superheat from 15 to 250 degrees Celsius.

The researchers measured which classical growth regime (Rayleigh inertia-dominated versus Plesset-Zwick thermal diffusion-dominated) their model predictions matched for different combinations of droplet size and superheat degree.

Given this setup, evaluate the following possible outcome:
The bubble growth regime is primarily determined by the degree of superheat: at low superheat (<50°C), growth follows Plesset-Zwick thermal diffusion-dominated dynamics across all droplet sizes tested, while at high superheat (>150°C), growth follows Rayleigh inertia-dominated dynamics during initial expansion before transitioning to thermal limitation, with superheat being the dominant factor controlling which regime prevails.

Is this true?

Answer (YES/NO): NO